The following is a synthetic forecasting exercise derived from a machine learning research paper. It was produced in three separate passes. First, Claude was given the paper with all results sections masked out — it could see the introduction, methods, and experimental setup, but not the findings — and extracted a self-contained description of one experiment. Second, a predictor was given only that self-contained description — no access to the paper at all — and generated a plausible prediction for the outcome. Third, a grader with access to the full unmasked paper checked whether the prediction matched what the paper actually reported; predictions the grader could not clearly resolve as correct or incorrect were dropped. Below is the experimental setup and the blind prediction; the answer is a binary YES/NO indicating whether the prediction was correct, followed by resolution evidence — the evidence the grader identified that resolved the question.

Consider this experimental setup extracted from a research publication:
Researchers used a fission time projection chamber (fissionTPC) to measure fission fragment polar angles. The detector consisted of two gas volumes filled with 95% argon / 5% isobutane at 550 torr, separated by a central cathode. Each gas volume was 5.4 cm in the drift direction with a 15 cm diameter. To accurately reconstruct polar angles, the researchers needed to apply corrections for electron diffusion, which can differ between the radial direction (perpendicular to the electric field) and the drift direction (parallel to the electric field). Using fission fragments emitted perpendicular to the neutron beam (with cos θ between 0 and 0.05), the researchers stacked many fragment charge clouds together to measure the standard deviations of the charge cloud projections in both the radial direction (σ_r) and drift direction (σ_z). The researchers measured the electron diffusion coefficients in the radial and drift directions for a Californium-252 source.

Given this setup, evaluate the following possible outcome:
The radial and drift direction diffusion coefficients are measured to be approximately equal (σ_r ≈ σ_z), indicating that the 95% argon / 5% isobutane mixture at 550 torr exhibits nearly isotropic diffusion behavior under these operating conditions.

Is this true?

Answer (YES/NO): NO